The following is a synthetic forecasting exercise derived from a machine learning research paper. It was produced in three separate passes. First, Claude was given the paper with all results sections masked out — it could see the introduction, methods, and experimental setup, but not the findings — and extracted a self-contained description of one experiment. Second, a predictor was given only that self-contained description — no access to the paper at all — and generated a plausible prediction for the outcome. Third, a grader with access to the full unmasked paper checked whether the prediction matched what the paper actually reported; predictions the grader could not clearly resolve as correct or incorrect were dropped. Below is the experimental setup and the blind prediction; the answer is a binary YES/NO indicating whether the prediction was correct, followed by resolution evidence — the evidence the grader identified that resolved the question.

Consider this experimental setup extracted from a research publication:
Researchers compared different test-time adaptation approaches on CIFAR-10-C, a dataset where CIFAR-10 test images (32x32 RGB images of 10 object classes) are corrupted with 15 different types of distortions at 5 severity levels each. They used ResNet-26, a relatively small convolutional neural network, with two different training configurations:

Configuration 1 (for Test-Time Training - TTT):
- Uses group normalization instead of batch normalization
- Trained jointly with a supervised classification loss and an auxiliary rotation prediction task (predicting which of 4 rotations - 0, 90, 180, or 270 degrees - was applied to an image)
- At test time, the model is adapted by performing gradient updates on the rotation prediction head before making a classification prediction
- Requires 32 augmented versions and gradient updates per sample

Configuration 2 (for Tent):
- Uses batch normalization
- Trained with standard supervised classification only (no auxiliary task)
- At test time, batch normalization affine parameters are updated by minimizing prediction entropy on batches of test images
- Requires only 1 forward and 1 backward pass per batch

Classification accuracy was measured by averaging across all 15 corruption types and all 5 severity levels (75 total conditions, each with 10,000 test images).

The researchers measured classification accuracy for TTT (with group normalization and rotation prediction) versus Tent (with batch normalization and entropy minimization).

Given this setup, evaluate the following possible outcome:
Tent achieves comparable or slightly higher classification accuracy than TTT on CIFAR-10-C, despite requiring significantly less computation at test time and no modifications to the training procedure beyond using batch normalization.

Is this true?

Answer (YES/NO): NO